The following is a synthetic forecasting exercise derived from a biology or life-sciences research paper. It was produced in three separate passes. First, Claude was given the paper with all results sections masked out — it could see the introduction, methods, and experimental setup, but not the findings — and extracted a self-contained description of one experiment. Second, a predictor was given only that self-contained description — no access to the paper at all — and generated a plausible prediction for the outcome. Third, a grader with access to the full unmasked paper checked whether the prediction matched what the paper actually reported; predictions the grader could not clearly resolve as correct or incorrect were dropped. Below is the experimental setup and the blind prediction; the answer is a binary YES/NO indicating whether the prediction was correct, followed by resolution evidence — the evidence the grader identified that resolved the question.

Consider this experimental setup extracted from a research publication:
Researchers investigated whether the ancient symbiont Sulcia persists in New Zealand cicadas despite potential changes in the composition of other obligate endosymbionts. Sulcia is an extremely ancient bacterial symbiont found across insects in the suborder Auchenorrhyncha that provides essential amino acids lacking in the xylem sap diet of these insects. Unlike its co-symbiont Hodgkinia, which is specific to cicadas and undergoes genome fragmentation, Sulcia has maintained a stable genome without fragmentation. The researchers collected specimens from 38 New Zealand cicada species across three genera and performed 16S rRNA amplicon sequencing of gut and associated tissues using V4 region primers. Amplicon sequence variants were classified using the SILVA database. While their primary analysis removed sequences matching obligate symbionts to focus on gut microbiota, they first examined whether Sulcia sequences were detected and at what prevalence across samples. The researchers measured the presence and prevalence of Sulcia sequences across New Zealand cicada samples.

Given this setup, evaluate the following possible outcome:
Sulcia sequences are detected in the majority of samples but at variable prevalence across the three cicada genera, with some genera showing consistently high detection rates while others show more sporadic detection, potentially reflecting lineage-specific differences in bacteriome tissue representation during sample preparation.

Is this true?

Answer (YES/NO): NO